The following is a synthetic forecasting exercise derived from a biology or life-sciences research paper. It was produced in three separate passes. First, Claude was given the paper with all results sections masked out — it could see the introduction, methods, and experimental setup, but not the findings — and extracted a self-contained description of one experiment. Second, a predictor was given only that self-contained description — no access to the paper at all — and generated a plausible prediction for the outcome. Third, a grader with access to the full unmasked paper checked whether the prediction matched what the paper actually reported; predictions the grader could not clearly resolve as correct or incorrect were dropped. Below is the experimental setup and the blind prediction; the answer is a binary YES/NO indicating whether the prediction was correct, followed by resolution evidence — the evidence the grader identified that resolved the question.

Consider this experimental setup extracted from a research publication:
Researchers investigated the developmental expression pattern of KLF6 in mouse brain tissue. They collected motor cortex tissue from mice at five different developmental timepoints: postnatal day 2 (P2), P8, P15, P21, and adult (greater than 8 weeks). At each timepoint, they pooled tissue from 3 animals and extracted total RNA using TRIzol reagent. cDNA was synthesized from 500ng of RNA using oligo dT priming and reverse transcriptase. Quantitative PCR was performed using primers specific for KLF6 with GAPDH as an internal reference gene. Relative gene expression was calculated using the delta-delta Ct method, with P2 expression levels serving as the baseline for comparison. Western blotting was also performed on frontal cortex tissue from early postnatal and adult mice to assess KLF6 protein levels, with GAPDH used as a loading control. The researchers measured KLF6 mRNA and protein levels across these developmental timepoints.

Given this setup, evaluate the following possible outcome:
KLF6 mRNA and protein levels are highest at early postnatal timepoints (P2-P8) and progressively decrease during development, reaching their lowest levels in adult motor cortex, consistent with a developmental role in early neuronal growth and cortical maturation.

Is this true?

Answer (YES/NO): YES